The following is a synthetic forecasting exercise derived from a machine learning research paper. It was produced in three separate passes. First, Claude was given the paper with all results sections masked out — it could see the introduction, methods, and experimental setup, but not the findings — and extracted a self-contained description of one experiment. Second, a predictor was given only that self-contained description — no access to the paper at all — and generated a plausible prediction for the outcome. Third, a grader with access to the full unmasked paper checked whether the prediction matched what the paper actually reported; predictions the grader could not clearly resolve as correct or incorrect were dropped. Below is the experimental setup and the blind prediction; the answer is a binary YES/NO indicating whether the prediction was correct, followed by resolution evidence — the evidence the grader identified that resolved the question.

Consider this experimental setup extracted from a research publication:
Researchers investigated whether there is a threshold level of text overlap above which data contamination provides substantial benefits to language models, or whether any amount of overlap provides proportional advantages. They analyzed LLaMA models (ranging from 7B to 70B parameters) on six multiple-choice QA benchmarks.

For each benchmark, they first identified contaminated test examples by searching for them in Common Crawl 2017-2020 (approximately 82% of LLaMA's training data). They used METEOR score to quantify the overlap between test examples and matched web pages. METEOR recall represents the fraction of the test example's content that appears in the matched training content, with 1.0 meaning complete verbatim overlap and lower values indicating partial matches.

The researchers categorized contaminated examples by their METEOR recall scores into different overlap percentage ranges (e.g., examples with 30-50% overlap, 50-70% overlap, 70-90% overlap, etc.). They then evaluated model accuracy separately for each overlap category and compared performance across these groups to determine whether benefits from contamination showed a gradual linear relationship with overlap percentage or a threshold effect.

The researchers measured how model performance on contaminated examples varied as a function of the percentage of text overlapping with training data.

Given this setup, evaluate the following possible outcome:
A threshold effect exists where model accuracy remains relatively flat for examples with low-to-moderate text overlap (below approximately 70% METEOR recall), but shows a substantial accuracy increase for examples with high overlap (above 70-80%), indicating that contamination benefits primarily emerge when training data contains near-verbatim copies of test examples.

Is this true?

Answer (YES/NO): NO